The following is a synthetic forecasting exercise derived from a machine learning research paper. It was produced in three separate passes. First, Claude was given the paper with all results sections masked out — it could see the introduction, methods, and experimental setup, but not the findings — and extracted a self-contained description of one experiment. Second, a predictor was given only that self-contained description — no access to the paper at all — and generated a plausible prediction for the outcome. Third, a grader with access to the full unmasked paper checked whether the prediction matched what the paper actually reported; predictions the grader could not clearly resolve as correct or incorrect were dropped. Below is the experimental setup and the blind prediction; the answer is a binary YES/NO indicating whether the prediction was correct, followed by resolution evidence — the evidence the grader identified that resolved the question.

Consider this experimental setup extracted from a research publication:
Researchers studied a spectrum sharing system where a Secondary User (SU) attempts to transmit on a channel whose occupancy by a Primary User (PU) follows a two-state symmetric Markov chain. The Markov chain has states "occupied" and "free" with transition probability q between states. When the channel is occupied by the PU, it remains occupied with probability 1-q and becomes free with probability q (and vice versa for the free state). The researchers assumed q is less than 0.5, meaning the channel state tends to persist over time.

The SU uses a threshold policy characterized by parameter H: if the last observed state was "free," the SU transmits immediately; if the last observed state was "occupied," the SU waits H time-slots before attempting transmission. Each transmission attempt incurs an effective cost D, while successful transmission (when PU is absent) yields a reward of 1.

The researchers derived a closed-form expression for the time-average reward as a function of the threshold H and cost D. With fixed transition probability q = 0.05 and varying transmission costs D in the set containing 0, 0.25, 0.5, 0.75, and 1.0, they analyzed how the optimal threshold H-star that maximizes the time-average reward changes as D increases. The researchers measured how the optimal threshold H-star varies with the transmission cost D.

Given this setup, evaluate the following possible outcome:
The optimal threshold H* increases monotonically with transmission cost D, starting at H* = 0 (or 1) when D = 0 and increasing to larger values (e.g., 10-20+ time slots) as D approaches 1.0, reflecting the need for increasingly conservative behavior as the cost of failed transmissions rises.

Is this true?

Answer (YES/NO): YES